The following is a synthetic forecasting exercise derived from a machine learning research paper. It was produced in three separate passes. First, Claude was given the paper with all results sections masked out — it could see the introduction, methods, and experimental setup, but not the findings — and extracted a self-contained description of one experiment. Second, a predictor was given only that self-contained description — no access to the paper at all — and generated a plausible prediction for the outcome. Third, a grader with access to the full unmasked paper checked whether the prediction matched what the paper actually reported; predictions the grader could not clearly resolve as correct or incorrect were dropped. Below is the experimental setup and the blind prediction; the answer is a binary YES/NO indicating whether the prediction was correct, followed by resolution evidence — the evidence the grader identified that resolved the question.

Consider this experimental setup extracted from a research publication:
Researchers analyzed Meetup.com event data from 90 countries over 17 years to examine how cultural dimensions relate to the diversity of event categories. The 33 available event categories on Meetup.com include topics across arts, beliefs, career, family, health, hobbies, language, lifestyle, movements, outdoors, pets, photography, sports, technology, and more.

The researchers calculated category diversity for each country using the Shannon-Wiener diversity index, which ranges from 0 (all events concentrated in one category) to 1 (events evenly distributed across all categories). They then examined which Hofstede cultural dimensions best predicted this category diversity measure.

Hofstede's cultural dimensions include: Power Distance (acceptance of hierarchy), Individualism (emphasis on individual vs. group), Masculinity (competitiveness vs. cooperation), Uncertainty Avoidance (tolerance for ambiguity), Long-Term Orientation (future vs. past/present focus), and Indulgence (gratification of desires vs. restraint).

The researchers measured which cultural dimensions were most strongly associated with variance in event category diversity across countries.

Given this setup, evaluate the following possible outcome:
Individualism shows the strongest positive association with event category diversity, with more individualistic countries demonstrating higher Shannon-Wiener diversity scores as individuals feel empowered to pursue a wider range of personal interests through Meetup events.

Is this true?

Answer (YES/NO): NO